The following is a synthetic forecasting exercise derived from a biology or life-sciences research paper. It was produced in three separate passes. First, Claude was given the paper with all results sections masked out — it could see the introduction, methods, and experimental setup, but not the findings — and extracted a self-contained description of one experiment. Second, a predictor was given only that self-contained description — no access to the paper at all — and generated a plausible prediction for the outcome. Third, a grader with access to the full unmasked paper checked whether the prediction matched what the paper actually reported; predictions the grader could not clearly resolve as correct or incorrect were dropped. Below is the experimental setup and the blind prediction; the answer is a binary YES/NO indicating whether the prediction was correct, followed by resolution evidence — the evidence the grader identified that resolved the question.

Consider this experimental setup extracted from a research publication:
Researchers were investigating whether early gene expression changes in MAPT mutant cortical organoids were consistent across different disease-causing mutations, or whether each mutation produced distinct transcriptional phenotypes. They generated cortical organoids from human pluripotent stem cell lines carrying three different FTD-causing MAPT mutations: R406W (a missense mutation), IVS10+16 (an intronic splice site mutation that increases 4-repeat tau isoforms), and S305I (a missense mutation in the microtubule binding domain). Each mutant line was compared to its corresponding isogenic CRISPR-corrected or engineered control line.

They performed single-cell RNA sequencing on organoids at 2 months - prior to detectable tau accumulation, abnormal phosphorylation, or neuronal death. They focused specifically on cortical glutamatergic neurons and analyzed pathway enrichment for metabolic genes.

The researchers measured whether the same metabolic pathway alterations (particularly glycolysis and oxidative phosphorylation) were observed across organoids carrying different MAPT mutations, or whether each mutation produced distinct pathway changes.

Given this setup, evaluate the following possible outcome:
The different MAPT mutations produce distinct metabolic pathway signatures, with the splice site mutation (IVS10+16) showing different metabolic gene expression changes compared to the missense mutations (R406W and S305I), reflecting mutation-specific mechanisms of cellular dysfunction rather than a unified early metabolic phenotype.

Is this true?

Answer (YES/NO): NO